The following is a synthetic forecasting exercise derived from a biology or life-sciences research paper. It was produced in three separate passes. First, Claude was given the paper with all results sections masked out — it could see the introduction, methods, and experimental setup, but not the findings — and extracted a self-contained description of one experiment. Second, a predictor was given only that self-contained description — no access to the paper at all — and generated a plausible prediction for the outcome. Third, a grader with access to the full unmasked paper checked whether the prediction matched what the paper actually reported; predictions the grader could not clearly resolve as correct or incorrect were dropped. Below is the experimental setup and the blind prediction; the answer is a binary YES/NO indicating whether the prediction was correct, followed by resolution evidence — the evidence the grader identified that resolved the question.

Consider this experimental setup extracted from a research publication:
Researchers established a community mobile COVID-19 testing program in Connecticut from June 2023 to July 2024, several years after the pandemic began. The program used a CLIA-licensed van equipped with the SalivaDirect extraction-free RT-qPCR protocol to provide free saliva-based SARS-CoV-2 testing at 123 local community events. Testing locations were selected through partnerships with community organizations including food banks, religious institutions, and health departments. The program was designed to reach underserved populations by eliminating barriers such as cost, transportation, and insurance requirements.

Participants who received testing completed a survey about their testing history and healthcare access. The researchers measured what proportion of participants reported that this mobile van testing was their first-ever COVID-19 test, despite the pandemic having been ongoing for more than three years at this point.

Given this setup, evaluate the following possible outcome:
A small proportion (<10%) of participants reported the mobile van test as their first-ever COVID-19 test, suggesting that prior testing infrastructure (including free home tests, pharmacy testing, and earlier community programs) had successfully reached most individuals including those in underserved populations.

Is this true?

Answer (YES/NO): NO